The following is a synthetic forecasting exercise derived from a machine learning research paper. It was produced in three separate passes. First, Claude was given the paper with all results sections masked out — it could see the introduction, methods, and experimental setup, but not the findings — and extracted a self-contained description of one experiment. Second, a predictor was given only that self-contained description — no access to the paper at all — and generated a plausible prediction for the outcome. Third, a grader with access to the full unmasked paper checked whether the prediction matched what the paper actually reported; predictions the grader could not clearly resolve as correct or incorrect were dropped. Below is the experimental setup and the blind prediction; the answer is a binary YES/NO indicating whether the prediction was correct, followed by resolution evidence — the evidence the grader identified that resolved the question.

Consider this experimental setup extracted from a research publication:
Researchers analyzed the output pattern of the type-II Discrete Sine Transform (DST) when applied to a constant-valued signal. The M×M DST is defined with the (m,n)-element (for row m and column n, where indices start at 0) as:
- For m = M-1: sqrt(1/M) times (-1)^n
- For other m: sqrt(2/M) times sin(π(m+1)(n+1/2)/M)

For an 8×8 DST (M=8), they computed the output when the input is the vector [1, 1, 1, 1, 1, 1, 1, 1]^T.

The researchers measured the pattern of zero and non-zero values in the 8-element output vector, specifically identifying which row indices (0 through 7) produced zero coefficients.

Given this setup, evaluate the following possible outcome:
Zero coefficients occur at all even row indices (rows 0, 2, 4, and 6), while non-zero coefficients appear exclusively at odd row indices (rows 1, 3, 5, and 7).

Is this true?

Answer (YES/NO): NO